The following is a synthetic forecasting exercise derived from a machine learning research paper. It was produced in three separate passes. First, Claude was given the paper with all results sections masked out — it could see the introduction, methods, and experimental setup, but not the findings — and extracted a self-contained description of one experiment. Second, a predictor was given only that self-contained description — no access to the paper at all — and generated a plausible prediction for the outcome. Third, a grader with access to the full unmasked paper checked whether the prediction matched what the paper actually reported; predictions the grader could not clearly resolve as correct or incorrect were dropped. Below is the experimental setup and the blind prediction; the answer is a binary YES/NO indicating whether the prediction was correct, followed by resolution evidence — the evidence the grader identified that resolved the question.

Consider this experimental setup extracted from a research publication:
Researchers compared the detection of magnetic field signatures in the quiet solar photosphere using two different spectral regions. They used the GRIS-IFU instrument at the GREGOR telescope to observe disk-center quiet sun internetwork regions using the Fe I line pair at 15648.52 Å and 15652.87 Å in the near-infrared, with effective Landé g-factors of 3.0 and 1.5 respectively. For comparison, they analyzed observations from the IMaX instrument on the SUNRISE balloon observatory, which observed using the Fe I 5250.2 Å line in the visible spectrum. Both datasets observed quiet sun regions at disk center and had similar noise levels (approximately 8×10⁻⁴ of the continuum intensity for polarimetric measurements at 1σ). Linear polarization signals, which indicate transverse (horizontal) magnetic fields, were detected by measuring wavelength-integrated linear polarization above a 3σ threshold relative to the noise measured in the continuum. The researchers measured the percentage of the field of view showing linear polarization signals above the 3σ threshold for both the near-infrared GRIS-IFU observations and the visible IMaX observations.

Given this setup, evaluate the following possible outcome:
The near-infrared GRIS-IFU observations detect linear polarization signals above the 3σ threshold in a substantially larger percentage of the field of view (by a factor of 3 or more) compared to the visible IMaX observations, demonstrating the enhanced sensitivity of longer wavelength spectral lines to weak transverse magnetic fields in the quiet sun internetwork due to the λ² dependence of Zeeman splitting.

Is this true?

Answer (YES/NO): YES